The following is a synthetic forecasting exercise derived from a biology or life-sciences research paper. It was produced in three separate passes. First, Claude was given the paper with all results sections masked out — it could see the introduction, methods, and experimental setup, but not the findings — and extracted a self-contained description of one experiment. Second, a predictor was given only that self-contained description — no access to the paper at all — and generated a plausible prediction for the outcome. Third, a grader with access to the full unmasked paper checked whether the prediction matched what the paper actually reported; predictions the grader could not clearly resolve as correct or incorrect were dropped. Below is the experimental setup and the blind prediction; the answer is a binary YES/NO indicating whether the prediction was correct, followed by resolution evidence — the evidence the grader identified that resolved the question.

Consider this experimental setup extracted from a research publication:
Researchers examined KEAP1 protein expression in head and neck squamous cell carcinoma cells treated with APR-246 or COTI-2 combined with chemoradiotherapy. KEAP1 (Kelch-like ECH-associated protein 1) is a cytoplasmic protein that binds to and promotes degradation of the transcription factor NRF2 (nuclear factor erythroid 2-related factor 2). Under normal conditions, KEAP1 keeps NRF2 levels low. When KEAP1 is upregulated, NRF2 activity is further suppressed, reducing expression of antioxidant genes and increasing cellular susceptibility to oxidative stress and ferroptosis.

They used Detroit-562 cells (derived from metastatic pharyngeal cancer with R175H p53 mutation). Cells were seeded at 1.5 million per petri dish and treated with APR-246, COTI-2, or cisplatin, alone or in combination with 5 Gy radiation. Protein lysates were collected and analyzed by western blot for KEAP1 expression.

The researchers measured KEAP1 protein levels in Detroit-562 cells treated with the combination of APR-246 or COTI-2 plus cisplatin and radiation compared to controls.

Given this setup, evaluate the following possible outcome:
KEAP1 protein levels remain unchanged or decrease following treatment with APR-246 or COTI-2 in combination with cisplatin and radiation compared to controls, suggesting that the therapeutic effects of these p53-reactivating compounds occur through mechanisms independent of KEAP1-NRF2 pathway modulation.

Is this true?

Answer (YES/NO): NO